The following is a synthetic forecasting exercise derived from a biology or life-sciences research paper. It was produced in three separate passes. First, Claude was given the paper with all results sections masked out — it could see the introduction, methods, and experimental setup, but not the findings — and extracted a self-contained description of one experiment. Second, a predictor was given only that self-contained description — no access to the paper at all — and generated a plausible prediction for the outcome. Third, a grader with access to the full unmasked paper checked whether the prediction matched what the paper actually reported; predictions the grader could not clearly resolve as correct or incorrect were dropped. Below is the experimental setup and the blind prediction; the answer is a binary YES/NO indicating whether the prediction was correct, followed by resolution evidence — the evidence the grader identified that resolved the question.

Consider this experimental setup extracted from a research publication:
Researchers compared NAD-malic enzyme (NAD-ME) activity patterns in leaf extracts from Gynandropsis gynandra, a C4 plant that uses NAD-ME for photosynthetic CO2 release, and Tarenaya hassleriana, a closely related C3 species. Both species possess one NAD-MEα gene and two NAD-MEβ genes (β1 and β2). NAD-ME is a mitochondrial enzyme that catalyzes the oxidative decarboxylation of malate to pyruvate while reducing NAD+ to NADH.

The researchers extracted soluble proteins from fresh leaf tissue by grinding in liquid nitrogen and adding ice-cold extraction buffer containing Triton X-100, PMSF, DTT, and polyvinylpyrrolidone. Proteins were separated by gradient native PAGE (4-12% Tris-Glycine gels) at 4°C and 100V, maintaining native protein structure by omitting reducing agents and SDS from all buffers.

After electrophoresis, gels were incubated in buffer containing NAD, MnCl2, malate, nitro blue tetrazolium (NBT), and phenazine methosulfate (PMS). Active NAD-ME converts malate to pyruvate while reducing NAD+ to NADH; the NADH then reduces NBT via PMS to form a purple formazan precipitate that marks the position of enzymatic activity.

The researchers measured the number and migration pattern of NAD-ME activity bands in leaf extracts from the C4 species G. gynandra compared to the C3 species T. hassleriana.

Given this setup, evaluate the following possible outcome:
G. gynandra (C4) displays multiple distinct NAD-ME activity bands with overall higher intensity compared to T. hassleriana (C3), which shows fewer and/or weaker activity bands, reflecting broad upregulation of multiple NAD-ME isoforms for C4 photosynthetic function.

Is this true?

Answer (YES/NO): NO